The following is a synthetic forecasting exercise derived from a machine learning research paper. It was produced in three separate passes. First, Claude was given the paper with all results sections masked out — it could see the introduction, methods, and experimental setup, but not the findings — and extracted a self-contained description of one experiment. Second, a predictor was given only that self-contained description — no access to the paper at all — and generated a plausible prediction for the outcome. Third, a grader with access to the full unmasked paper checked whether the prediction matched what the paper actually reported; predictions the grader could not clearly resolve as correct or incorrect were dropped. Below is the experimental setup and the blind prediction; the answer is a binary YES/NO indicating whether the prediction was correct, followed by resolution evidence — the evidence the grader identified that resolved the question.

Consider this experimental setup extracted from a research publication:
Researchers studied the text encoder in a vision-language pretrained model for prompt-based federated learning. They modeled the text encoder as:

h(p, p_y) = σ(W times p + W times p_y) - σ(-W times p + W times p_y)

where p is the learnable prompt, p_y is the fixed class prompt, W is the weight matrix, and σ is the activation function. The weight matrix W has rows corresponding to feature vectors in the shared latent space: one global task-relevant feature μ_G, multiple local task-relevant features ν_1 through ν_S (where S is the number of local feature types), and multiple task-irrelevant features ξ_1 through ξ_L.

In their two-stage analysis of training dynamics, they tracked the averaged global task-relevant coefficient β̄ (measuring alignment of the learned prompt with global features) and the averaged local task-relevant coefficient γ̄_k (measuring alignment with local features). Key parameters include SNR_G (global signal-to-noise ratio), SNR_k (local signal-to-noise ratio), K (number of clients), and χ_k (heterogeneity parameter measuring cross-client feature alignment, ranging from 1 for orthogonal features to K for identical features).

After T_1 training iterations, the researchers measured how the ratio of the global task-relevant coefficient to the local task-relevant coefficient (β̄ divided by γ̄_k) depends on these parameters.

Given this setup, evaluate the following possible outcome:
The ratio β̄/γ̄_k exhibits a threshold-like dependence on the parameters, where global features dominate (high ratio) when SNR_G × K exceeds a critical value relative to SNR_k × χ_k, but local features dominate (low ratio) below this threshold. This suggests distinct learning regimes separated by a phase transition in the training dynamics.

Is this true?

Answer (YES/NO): NO